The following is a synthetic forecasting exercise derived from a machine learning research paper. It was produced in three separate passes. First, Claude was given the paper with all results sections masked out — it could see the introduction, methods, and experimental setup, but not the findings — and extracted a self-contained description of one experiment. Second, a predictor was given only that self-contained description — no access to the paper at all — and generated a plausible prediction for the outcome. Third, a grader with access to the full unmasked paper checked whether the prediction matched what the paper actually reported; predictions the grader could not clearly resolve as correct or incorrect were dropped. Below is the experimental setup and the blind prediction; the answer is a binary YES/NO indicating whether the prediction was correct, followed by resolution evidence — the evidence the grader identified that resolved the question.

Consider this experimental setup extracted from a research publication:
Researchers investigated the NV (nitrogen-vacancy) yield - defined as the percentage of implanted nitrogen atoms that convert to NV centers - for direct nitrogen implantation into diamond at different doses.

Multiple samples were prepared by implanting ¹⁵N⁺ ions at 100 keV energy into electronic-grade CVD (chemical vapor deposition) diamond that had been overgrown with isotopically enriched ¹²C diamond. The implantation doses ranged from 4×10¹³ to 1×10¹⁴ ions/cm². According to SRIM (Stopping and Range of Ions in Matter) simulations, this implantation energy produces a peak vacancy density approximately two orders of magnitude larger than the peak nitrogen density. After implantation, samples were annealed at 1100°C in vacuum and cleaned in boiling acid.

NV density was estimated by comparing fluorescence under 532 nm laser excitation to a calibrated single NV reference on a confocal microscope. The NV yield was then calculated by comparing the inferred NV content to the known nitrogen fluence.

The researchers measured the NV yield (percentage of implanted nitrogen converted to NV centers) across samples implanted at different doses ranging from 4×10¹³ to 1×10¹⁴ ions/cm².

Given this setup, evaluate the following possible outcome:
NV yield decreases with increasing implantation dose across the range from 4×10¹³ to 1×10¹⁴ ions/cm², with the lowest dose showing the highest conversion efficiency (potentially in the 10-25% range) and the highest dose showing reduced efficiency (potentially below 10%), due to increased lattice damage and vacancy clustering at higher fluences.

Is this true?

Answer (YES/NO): NO